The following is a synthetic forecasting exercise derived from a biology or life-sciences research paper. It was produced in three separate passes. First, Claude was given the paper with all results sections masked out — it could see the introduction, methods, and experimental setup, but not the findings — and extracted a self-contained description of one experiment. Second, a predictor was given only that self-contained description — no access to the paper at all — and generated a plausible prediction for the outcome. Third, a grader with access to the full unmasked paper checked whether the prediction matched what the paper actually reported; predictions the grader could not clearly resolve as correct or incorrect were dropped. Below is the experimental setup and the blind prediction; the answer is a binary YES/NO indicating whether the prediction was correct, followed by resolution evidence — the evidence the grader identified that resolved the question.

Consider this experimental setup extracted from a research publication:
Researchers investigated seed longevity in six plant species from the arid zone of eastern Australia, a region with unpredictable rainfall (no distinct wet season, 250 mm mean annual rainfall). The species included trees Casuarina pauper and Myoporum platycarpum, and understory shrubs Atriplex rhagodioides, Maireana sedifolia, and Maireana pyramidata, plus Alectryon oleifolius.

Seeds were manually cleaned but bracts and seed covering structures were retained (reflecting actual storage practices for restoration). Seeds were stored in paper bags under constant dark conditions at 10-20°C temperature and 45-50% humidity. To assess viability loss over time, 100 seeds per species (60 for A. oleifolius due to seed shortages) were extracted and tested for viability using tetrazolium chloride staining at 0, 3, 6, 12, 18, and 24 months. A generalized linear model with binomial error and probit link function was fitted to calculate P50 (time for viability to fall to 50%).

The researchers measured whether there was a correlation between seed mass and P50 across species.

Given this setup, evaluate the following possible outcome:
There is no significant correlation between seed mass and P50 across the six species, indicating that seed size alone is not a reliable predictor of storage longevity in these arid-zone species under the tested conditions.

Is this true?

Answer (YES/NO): YES